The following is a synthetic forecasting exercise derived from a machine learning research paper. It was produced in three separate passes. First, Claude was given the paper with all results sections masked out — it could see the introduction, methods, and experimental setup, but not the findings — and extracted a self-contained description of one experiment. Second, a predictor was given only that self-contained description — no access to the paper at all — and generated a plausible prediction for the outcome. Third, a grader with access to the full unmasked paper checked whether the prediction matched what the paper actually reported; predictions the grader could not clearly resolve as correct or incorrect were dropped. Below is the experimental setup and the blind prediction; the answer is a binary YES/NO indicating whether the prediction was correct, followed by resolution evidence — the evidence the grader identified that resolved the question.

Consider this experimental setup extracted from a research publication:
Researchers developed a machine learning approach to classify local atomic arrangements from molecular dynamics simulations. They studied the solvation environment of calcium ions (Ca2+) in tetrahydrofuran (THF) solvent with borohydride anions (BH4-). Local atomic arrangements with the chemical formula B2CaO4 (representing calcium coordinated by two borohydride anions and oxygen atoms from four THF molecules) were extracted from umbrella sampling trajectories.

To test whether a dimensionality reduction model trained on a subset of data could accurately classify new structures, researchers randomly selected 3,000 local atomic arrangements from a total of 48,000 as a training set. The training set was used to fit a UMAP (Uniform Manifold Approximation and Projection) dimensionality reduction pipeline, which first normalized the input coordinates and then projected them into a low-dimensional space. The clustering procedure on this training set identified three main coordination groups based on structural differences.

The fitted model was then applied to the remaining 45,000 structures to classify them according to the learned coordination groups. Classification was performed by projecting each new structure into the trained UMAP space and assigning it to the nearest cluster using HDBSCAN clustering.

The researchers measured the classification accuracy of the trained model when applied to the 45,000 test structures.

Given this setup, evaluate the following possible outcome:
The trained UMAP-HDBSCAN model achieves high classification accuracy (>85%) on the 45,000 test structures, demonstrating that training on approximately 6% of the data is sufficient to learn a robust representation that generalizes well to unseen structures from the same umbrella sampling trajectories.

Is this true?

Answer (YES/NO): YES